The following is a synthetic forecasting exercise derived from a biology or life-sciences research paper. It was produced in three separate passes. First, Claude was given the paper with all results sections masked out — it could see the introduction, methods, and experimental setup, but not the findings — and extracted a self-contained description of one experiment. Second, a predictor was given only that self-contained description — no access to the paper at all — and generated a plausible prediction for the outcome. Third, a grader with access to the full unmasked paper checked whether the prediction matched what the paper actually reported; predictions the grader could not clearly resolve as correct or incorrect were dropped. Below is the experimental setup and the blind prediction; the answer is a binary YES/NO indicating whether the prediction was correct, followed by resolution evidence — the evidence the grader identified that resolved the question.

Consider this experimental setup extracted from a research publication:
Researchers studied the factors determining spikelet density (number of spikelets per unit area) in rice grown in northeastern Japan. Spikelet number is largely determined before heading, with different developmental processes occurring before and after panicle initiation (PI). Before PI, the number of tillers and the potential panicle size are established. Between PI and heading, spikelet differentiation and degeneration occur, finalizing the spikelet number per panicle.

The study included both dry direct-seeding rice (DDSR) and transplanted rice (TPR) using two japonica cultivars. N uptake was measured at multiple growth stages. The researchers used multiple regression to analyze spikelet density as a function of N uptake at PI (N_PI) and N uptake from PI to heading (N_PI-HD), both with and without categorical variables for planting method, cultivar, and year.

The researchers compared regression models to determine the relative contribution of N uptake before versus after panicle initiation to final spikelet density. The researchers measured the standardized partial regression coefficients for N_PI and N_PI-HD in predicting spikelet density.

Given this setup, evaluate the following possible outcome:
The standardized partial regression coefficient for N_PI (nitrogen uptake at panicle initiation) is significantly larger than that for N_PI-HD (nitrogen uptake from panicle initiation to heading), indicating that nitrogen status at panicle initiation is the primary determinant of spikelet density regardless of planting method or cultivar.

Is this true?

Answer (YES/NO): YES